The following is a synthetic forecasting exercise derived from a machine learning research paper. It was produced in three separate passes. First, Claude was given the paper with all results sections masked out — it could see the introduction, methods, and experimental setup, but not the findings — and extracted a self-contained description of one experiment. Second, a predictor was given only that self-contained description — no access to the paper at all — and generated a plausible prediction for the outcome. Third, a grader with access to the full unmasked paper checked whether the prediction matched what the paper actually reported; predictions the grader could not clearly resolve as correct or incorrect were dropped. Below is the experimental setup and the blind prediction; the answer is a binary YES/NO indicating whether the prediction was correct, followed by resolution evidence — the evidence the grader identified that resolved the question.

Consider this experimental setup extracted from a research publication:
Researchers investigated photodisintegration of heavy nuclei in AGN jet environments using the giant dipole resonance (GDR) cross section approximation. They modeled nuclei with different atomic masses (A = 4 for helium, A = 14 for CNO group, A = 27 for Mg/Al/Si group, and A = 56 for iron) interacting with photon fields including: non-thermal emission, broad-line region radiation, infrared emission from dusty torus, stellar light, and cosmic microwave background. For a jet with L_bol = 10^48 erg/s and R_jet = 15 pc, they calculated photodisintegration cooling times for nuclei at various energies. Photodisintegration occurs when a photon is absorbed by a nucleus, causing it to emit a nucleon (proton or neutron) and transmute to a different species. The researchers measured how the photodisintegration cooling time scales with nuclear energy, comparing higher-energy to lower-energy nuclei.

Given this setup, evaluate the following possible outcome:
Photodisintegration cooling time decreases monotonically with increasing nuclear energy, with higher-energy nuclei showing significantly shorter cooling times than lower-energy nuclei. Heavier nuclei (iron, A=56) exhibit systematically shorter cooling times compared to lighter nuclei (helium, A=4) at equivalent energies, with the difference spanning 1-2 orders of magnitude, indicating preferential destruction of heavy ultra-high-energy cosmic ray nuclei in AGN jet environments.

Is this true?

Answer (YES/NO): NO